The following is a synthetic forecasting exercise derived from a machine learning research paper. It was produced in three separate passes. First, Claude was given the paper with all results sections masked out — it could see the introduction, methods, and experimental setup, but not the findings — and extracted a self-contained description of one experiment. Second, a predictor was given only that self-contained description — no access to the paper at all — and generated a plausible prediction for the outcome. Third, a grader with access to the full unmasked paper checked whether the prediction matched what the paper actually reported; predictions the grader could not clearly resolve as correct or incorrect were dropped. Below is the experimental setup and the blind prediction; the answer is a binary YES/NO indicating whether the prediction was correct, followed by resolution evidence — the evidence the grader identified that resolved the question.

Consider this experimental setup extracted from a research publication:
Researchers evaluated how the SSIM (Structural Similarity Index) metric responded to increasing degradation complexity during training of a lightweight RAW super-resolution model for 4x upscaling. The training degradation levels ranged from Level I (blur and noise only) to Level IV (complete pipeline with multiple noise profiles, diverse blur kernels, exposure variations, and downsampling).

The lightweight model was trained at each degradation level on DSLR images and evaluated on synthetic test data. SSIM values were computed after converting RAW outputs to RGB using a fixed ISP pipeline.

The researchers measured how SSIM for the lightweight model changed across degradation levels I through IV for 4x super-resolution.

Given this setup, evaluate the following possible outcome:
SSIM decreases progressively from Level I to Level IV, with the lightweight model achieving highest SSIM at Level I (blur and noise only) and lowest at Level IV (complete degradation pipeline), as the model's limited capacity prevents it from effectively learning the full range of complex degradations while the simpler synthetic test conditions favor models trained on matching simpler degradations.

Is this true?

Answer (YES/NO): NO